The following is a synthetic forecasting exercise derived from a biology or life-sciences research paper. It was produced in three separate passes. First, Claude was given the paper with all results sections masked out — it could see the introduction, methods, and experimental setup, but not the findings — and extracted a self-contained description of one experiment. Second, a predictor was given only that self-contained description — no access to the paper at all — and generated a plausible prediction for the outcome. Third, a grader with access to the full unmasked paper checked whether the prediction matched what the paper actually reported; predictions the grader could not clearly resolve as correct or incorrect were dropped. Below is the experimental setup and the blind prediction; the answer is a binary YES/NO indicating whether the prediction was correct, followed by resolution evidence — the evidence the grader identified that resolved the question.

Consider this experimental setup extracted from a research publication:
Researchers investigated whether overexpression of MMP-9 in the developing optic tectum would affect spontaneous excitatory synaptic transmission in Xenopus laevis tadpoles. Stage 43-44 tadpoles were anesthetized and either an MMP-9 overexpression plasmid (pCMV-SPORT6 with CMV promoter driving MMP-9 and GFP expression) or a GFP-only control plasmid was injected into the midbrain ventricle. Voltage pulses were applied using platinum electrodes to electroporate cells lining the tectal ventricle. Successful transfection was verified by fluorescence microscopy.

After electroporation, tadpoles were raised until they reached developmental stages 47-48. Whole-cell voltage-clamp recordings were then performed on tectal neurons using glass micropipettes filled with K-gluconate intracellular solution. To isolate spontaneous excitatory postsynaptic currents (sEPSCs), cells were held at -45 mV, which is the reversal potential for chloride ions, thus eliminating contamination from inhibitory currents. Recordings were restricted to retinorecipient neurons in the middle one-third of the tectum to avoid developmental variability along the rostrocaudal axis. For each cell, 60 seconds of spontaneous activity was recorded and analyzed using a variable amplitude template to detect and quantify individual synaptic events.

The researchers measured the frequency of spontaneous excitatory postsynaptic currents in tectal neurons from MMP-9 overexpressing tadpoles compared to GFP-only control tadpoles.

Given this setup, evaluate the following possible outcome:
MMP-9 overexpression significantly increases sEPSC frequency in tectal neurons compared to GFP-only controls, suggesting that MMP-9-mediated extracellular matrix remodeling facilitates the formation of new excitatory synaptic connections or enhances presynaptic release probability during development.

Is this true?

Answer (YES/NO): YES